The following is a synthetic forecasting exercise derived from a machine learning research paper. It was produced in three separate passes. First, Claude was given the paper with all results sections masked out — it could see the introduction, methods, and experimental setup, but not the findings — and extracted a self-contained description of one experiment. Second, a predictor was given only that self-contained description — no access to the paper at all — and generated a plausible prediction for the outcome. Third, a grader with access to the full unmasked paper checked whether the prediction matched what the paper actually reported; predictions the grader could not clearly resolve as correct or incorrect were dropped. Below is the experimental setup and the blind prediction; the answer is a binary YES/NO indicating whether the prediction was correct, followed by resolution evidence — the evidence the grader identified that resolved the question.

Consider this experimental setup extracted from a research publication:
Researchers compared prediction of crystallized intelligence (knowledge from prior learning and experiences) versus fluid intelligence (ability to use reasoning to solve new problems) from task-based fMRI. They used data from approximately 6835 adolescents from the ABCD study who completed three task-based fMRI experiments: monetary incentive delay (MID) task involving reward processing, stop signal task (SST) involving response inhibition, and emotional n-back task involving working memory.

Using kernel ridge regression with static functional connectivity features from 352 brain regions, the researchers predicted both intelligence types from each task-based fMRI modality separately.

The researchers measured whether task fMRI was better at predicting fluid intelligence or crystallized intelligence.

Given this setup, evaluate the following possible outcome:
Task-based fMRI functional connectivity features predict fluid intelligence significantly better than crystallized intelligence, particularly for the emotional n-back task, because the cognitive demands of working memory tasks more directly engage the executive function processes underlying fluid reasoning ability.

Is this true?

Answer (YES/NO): NO